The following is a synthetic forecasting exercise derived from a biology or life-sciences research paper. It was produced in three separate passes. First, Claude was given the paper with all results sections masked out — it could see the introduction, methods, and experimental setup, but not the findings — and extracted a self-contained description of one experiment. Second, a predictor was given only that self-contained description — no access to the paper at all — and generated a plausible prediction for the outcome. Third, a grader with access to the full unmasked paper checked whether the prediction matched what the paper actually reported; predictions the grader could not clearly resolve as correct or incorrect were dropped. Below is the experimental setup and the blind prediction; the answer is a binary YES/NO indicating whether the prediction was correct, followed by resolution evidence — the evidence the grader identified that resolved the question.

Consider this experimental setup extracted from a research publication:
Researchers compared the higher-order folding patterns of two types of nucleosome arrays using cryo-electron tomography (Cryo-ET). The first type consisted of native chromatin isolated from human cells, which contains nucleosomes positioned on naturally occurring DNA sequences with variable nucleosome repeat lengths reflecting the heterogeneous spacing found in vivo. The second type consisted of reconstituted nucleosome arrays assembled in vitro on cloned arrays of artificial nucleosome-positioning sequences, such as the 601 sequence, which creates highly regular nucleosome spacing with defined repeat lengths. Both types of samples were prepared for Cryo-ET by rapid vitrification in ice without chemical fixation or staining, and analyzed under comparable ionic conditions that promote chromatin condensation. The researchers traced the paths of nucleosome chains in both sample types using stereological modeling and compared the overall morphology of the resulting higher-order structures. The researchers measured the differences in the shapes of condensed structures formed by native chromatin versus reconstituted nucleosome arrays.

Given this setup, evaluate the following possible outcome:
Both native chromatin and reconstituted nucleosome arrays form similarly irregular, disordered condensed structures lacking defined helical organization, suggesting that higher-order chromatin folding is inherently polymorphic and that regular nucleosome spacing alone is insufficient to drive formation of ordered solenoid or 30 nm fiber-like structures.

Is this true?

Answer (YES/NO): NO